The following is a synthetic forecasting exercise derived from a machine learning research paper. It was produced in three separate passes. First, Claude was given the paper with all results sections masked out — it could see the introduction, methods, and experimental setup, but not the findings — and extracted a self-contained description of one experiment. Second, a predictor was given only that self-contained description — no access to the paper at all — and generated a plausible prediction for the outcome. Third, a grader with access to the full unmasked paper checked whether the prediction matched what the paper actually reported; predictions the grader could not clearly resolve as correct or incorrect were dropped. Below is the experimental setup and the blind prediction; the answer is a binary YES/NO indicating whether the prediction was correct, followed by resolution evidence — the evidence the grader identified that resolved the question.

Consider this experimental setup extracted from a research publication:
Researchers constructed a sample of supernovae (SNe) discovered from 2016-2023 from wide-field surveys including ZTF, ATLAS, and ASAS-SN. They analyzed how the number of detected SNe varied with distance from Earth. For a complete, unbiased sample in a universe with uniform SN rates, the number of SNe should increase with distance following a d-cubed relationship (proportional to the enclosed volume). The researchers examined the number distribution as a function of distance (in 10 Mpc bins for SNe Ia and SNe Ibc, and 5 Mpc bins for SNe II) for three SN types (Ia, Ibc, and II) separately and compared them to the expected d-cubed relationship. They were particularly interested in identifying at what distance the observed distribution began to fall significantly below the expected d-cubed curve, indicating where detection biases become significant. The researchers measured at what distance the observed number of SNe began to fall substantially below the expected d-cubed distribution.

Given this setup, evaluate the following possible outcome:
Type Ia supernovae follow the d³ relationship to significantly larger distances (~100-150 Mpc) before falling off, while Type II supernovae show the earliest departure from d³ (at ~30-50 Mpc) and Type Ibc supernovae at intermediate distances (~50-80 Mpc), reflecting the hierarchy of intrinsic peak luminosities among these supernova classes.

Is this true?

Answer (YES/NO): NO